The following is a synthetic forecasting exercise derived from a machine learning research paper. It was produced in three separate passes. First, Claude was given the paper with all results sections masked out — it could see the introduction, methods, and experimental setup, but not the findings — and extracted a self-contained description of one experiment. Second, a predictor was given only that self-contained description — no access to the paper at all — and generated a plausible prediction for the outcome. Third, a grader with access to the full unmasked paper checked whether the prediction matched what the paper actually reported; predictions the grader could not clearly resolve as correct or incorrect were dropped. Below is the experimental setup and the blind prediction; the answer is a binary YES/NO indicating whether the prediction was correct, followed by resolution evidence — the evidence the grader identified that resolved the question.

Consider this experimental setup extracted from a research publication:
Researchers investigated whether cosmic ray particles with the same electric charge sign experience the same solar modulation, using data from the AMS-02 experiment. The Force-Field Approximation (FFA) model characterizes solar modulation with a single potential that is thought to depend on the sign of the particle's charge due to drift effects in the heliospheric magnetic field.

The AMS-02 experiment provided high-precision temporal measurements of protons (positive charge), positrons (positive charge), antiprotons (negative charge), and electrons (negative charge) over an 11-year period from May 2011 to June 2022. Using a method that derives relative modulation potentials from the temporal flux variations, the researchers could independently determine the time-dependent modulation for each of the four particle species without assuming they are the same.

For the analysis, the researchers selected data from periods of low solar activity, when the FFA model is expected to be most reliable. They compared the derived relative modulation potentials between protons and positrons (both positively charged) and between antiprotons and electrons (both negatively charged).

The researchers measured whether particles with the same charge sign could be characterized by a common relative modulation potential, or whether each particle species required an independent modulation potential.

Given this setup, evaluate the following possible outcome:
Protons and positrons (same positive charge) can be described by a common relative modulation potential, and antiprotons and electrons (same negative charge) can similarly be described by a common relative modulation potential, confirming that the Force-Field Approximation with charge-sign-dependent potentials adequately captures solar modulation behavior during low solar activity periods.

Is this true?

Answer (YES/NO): YES